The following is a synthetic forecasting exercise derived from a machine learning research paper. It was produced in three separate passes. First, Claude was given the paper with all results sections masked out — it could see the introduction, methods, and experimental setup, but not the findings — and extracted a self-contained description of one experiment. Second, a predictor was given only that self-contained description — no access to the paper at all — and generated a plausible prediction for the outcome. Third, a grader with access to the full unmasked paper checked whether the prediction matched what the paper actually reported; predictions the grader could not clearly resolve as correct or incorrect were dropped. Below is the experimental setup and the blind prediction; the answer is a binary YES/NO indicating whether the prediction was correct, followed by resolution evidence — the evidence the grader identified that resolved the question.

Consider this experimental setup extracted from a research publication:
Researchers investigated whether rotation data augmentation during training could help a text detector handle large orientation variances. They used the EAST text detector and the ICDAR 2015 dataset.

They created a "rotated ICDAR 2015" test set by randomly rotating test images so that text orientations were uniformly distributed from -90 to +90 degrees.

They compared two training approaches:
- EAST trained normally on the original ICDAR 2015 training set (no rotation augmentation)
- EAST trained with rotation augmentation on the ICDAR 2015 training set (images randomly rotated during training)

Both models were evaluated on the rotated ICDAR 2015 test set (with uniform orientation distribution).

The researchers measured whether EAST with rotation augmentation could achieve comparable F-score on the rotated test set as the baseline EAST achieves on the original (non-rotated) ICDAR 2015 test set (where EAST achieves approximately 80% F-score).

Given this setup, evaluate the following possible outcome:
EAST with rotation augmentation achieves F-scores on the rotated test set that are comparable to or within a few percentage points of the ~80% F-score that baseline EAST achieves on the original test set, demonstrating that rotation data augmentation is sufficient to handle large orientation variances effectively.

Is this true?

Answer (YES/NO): NO